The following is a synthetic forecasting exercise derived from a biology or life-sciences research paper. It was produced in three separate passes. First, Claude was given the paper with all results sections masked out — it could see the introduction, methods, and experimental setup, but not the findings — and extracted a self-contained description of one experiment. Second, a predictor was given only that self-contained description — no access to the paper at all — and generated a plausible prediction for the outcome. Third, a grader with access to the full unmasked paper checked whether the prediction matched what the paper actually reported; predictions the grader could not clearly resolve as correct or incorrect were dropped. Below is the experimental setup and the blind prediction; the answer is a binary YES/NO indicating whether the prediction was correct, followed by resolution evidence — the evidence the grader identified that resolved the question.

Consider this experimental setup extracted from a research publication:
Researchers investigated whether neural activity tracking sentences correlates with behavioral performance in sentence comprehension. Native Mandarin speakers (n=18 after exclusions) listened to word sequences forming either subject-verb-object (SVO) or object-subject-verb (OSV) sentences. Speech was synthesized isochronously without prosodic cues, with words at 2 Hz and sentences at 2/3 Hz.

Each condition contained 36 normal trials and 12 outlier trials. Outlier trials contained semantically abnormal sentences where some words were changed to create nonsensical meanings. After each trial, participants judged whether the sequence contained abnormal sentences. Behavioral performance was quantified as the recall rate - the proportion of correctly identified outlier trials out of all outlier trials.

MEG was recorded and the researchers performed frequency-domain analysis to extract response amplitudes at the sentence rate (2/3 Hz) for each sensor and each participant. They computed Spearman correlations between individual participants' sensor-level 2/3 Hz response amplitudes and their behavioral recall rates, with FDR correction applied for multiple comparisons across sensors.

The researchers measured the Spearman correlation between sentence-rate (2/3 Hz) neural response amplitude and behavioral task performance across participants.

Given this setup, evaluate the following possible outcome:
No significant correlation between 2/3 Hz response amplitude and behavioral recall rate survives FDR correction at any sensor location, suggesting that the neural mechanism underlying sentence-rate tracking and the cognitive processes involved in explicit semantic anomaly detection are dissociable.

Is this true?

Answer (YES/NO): NO